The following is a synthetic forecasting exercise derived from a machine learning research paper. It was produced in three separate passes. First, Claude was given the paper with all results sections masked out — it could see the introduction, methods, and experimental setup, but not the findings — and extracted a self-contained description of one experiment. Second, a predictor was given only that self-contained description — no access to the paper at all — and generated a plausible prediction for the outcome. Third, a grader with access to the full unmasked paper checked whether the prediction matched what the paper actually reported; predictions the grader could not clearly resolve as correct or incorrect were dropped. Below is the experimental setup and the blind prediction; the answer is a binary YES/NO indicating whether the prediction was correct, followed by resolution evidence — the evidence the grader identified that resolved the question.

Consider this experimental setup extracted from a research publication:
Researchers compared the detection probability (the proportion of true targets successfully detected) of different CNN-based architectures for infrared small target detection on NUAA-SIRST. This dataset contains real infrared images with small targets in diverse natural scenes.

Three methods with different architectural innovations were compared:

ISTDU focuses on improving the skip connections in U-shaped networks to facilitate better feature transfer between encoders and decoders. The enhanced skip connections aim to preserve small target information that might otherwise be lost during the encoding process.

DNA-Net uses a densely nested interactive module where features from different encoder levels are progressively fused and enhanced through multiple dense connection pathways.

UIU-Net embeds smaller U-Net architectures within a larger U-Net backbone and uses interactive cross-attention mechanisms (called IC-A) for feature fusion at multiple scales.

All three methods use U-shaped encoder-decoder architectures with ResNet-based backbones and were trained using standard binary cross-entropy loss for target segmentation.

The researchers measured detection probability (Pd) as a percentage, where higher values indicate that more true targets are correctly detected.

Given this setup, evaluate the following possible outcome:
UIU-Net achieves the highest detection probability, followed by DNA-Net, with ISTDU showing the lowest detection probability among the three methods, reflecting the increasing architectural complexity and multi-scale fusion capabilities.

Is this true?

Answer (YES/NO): NO